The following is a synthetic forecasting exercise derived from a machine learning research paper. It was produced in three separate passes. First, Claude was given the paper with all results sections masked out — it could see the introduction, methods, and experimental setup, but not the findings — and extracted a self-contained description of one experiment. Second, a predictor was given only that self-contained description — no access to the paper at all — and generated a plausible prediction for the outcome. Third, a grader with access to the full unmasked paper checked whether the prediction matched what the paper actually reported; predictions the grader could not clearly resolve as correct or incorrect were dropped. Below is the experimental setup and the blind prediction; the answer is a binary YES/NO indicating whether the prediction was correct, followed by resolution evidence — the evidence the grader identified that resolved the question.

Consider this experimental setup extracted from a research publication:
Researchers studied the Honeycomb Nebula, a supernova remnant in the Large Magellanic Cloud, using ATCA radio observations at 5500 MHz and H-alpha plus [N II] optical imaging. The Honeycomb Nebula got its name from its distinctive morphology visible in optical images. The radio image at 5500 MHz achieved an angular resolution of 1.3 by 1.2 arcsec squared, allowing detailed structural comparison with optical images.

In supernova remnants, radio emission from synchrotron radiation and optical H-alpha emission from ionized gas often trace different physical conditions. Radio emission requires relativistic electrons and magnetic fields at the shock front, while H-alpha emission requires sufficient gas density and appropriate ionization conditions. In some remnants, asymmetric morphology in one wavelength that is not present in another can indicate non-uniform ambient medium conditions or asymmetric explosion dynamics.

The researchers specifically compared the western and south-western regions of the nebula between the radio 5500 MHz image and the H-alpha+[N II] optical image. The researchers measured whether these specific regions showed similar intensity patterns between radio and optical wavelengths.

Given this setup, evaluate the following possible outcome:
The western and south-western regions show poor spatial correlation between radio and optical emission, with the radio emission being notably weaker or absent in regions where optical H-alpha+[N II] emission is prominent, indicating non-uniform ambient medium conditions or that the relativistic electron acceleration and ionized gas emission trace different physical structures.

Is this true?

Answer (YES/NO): NO